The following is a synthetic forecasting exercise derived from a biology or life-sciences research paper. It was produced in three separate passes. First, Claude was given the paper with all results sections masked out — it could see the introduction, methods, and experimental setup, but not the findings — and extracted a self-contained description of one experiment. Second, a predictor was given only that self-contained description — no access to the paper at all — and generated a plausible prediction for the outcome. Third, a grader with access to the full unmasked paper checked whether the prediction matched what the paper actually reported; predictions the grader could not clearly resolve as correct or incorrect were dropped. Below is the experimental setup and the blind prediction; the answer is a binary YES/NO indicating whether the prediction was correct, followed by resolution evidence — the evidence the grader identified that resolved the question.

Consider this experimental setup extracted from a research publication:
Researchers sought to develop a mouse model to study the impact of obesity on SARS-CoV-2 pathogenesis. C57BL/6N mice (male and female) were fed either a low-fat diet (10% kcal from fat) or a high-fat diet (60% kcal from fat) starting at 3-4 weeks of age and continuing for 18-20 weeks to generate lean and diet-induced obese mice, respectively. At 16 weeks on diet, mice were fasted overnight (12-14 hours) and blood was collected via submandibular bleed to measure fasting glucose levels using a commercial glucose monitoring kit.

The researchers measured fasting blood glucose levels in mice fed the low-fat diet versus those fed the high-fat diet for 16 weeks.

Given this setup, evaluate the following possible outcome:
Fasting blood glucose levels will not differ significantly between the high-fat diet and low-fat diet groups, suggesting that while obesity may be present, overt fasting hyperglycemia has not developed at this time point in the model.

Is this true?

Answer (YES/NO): NO